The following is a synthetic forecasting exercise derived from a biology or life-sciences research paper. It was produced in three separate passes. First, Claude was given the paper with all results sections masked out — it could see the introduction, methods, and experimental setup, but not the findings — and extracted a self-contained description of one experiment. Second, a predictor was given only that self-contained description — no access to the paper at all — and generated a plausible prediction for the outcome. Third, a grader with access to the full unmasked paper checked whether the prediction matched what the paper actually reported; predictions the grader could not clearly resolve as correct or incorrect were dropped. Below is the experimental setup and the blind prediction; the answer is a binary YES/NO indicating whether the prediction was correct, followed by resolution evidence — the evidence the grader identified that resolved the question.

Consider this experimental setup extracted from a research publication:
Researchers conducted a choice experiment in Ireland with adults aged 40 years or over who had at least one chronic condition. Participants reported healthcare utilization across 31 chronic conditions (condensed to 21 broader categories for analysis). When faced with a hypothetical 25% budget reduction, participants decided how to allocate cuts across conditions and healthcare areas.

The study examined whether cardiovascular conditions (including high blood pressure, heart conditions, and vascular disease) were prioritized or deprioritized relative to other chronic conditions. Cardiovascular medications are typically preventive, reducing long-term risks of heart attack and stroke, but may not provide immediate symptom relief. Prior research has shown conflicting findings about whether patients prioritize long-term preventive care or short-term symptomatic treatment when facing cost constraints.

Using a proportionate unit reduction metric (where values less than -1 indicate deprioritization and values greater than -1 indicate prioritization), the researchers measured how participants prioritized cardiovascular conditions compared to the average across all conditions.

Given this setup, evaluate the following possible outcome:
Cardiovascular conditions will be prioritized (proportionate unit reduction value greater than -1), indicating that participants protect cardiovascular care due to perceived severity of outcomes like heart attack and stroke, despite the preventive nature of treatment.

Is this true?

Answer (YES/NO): YES